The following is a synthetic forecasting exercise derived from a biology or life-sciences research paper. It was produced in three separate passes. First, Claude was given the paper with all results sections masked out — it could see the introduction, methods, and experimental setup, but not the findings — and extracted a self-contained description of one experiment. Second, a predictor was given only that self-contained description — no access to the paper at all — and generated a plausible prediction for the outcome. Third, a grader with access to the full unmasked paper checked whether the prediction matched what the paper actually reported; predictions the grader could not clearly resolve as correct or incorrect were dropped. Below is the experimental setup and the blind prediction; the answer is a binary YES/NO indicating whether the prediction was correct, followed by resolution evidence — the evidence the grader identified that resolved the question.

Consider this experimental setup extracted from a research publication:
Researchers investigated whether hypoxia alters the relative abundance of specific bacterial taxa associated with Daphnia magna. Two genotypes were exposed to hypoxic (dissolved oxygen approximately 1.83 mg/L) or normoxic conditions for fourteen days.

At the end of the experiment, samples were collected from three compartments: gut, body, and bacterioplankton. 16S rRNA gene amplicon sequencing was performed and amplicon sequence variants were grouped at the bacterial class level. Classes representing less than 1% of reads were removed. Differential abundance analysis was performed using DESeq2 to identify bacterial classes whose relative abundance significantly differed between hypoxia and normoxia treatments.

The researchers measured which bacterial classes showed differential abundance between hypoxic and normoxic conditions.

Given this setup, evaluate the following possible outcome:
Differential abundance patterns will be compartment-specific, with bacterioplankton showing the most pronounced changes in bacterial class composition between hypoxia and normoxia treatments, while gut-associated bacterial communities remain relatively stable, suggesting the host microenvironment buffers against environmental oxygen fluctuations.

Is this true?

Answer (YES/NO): YES